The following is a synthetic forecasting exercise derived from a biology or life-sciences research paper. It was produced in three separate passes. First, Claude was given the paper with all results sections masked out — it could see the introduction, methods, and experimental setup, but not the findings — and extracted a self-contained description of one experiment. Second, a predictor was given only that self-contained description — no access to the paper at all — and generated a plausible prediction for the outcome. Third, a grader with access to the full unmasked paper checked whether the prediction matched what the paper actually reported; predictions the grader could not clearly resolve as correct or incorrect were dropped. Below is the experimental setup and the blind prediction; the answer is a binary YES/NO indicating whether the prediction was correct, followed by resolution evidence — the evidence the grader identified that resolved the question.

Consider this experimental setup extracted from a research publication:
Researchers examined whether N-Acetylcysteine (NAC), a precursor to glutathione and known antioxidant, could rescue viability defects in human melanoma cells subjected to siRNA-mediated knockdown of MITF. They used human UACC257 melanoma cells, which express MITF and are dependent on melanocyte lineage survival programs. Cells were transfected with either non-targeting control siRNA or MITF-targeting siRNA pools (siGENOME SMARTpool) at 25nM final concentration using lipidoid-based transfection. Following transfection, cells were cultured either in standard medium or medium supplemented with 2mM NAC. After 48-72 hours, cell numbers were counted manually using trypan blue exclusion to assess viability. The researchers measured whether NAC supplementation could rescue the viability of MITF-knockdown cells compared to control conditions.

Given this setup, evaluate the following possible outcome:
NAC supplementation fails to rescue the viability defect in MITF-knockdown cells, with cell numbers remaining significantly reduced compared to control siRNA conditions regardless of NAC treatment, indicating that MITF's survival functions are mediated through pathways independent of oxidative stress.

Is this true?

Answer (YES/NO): NO